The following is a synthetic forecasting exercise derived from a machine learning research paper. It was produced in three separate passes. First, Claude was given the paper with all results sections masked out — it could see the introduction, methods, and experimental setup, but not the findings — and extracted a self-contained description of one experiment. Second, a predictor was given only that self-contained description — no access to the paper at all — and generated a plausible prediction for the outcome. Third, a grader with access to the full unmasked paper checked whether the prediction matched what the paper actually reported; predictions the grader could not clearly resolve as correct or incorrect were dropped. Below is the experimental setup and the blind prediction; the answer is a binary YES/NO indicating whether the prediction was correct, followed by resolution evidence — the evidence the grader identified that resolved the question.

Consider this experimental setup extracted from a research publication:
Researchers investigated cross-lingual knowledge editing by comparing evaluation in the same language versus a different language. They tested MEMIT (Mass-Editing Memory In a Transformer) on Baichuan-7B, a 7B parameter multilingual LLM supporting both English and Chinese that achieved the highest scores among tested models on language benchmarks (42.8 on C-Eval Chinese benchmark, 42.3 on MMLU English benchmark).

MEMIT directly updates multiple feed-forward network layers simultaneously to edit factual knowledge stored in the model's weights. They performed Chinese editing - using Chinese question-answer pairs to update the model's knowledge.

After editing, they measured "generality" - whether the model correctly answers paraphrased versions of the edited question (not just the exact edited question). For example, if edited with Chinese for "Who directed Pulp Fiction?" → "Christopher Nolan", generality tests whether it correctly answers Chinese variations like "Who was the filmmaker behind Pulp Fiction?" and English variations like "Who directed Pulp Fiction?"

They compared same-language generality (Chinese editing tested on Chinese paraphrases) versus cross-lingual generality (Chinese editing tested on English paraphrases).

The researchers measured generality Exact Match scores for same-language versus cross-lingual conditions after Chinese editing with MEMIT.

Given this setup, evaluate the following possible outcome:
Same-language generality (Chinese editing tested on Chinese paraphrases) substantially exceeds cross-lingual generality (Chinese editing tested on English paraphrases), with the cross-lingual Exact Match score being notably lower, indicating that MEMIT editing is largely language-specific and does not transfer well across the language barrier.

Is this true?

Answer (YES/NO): YES